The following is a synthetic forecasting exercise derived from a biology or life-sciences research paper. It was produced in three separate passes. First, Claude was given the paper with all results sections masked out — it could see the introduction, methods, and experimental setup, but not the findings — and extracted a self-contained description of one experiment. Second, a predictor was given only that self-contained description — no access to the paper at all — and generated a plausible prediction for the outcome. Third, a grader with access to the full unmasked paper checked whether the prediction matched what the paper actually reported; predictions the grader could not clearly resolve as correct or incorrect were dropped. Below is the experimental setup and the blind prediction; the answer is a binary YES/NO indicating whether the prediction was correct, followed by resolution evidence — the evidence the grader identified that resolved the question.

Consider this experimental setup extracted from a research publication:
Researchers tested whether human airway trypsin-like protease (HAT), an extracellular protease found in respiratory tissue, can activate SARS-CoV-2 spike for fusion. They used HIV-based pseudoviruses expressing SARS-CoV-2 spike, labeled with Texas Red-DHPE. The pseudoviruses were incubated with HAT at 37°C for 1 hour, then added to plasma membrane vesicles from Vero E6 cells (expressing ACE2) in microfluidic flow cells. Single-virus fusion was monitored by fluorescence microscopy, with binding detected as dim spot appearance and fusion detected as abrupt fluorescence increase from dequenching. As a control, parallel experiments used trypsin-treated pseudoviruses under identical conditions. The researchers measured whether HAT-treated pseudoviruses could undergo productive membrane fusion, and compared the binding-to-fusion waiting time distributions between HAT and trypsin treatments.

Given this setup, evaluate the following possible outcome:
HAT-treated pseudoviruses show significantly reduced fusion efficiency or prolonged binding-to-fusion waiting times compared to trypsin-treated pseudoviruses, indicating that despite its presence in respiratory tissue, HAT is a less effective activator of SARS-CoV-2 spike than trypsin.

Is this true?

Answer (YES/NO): NO